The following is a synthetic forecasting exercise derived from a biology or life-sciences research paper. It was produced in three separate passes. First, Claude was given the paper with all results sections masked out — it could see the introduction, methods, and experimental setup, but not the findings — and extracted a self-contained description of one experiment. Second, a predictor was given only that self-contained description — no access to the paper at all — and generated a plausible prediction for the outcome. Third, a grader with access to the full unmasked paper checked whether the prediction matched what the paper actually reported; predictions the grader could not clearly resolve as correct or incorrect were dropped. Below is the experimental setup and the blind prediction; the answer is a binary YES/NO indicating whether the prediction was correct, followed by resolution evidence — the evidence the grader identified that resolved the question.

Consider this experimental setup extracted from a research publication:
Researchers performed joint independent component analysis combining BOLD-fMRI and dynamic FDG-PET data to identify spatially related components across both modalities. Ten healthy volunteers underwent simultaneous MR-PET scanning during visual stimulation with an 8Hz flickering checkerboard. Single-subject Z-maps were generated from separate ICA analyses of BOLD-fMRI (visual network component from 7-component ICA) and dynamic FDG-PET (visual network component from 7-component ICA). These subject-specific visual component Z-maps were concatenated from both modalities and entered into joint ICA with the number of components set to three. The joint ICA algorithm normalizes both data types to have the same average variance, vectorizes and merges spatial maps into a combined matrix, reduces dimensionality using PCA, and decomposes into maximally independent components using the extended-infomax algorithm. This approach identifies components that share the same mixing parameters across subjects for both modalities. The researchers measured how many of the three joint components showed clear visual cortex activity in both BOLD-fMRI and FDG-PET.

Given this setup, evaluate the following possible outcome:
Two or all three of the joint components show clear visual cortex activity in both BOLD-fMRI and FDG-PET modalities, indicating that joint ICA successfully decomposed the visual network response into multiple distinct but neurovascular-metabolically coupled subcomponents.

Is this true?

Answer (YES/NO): NO